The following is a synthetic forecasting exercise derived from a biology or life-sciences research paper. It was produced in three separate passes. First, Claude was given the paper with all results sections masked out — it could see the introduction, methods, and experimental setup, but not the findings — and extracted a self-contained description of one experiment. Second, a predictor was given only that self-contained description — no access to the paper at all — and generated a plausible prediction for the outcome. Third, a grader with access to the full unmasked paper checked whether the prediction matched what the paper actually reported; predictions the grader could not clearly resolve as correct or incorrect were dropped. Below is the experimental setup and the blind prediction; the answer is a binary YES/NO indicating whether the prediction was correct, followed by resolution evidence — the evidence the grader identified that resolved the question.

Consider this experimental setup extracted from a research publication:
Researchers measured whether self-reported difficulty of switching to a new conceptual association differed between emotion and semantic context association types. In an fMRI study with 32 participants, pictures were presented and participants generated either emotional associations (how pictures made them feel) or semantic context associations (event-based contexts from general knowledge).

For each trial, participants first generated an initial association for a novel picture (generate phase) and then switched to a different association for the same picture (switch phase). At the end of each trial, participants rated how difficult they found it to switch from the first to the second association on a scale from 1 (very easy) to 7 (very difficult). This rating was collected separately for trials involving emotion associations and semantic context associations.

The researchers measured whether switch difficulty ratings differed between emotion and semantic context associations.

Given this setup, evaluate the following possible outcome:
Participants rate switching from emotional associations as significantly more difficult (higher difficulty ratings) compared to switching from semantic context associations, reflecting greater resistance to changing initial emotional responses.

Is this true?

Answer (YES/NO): NO